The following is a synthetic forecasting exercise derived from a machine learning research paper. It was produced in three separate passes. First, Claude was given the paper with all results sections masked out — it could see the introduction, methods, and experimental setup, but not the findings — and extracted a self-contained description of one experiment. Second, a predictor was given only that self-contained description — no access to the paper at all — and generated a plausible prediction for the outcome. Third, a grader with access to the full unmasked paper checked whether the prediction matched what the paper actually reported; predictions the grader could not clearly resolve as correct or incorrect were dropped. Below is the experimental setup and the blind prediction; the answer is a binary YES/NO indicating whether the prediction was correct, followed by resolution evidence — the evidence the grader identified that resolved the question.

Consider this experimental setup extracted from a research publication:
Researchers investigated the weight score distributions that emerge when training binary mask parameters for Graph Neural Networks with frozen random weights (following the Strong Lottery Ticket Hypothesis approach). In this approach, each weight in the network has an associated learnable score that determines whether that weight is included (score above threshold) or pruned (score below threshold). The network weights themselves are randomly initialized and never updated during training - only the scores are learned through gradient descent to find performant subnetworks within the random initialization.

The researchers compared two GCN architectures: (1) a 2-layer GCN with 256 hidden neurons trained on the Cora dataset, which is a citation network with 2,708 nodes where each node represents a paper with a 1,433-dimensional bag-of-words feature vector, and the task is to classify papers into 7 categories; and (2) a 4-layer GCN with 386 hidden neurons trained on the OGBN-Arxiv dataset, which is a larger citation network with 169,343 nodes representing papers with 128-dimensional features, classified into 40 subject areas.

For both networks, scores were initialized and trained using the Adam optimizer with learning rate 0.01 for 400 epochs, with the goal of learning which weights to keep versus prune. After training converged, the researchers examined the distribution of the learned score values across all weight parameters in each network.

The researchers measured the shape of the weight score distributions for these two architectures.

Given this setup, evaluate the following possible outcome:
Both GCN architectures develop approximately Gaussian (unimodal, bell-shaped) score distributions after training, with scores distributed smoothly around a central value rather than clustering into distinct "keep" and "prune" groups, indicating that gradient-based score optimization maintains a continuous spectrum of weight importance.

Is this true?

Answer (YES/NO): NO